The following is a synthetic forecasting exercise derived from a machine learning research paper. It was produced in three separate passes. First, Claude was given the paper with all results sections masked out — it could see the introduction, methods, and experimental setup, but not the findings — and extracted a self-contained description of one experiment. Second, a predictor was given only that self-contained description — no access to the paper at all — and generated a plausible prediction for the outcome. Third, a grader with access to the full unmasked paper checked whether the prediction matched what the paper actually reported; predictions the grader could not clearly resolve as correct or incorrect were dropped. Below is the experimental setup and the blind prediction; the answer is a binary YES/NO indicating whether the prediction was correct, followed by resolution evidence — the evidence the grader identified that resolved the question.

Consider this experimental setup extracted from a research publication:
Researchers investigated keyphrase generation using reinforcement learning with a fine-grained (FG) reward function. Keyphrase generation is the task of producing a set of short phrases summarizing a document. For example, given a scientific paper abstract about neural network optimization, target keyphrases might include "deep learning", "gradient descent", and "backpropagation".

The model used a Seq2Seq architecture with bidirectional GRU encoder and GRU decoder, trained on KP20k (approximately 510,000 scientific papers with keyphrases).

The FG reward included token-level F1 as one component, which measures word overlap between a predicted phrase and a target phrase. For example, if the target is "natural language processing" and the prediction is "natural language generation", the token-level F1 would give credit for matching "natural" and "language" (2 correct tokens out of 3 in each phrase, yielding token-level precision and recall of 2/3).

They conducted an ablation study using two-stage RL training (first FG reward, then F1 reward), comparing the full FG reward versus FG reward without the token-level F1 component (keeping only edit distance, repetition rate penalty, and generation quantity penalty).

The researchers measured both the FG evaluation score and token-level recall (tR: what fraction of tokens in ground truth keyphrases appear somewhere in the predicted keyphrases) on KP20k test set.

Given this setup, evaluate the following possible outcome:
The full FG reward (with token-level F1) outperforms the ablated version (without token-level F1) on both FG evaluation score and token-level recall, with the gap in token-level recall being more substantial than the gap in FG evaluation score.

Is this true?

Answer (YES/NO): NO